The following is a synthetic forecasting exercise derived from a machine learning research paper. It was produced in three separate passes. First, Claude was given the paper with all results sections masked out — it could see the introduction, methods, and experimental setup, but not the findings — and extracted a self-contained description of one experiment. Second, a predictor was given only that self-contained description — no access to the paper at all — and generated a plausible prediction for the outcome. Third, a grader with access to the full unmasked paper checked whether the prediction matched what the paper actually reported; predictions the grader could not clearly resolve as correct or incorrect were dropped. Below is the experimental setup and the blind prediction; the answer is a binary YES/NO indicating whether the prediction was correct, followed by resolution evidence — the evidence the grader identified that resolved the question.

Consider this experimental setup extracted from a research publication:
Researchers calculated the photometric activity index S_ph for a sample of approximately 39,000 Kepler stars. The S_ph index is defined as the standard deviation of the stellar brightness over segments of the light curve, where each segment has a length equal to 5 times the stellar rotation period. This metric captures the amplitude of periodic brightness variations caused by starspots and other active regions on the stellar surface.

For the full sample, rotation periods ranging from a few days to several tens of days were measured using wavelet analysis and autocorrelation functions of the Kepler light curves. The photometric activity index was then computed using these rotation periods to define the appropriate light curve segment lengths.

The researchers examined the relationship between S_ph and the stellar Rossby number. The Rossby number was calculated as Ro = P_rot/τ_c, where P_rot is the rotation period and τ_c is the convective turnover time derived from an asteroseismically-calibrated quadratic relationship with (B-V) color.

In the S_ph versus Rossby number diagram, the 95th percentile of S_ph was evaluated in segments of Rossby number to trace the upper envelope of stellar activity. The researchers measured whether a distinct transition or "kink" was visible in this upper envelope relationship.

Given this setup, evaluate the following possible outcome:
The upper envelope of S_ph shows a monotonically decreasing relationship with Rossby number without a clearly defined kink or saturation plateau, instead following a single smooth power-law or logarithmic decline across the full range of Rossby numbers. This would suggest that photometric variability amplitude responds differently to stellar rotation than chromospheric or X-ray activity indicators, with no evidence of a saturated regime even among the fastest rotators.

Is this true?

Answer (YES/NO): NO